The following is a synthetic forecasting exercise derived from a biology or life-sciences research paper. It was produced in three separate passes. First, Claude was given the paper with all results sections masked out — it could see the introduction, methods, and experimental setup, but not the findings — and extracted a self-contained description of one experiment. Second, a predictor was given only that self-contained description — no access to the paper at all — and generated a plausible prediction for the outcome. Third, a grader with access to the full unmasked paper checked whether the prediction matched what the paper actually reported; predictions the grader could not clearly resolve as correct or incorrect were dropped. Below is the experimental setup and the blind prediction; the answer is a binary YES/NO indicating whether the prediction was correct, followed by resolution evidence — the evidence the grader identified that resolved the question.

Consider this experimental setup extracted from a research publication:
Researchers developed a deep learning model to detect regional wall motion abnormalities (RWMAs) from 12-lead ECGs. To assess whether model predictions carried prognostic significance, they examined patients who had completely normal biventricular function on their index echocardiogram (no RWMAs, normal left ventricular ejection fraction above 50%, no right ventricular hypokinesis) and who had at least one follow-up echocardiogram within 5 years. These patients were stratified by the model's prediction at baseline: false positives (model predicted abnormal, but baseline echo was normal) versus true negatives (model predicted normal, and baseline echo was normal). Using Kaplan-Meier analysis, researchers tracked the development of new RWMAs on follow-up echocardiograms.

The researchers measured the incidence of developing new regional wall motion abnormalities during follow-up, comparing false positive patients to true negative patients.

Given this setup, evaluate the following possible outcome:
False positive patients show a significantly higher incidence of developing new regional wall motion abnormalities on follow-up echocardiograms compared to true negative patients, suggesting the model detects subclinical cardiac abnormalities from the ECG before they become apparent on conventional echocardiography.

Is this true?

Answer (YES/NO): YES